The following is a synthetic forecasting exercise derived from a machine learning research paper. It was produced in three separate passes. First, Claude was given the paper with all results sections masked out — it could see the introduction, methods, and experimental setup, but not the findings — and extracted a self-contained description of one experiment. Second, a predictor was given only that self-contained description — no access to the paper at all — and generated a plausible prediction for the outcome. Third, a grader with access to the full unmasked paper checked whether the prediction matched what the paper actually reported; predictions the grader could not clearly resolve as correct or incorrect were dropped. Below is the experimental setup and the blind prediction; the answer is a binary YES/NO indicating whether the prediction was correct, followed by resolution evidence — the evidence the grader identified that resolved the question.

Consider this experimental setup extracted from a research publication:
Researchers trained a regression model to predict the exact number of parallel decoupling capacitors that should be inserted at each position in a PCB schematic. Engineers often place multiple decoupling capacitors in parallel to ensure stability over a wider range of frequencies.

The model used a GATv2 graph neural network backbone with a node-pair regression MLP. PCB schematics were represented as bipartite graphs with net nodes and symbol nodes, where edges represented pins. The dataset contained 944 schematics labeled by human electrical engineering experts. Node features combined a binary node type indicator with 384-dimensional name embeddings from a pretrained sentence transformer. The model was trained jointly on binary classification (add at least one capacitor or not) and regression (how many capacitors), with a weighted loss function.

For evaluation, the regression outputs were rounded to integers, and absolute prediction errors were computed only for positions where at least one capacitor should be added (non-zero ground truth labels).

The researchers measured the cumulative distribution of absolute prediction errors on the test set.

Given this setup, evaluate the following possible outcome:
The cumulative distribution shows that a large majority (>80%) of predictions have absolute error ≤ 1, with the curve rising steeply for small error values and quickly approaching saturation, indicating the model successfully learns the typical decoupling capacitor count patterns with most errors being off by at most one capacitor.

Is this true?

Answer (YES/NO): NO